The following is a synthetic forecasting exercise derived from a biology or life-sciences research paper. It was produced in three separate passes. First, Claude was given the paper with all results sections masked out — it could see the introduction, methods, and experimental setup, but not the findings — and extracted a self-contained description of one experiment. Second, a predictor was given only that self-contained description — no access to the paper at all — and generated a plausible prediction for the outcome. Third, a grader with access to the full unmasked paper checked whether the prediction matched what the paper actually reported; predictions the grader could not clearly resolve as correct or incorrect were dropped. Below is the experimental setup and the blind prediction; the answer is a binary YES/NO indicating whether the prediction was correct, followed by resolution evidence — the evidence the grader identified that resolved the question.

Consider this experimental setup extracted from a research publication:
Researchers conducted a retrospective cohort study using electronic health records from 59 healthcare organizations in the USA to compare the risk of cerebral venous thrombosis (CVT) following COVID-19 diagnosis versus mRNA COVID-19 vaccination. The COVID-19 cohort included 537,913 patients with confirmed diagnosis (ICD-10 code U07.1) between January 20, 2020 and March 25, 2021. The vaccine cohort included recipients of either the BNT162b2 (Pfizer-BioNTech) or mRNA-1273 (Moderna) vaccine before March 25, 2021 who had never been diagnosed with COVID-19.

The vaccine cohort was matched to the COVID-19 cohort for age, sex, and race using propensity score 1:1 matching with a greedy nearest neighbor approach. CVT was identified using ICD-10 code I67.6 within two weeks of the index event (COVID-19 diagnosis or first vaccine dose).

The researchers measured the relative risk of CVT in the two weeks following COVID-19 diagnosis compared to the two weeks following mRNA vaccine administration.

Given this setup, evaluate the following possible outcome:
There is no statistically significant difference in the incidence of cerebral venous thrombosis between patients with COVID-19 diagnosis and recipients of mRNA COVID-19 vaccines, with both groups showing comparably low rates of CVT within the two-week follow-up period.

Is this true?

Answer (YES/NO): NO